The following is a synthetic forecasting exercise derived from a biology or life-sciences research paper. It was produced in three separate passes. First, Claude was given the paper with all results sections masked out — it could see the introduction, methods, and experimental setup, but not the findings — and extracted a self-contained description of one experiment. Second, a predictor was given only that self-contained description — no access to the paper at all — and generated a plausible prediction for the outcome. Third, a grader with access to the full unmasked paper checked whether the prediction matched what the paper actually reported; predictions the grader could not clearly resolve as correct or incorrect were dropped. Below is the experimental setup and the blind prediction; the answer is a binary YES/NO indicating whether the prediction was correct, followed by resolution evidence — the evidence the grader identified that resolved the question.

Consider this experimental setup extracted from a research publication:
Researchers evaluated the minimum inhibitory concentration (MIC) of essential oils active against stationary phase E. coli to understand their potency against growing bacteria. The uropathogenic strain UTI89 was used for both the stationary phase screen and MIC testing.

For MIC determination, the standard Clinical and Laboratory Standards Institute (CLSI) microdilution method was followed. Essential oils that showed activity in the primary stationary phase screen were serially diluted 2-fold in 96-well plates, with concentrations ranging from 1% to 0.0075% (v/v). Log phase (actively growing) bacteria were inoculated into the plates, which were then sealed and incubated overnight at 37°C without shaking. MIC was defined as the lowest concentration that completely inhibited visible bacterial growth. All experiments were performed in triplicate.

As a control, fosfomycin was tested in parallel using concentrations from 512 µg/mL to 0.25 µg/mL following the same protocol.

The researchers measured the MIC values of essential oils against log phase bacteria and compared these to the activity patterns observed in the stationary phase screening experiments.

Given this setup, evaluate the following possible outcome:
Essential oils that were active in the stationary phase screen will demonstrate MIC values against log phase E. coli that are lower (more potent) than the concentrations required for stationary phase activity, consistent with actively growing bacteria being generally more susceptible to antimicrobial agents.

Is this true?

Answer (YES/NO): YES